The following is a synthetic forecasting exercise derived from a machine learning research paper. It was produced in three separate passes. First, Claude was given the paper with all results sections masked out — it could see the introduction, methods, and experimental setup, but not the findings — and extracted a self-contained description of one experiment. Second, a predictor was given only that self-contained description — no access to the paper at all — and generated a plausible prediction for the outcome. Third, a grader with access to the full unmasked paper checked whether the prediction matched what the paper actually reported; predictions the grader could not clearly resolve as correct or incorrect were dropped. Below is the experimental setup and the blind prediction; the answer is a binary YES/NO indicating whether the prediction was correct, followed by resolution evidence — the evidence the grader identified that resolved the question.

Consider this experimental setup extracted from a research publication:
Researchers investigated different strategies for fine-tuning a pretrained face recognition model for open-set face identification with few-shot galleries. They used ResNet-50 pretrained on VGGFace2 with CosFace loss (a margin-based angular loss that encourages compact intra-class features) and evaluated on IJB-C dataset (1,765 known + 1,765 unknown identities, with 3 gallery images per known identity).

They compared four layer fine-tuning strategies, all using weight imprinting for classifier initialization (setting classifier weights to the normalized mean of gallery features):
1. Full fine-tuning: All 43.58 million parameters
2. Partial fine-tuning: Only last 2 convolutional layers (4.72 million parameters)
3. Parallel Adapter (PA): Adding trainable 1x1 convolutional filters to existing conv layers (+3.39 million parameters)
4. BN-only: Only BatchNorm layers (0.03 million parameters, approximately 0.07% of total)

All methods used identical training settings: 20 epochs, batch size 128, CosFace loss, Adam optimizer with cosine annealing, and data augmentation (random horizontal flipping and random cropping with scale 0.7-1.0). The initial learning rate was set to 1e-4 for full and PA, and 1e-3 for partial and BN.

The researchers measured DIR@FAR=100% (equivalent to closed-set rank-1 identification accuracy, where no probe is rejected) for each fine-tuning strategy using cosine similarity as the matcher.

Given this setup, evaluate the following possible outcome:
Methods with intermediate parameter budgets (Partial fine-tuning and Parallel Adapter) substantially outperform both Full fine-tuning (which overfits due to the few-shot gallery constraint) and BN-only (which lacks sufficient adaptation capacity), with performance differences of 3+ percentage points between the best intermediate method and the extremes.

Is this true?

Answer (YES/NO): NO